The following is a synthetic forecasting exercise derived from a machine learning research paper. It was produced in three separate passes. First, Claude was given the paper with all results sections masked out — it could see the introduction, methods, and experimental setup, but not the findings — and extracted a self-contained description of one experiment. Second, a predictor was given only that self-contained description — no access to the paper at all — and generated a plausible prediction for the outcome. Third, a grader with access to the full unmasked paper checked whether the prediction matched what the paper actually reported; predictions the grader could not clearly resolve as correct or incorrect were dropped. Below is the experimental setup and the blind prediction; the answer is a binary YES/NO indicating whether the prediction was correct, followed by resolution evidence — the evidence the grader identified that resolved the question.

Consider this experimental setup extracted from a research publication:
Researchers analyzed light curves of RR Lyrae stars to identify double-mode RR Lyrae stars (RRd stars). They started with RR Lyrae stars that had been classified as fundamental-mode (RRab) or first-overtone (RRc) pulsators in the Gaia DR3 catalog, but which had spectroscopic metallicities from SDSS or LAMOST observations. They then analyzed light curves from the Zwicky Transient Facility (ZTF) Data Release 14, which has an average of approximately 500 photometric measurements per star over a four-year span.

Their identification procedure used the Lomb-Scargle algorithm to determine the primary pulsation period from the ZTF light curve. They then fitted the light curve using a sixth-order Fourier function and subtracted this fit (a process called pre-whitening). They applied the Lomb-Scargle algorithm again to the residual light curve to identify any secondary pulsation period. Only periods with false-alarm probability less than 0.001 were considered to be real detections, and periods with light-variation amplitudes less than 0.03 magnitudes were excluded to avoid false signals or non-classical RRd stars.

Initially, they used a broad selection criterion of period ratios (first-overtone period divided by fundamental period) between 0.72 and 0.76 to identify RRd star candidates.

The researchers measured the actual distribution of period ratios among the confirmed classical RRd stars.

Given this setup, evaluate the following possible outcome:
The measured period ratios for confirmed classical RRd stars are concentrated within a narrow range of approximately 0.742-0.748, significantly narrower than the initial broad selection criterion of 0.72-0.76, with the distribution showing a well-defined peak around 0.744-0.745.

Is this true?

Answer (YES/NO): NO